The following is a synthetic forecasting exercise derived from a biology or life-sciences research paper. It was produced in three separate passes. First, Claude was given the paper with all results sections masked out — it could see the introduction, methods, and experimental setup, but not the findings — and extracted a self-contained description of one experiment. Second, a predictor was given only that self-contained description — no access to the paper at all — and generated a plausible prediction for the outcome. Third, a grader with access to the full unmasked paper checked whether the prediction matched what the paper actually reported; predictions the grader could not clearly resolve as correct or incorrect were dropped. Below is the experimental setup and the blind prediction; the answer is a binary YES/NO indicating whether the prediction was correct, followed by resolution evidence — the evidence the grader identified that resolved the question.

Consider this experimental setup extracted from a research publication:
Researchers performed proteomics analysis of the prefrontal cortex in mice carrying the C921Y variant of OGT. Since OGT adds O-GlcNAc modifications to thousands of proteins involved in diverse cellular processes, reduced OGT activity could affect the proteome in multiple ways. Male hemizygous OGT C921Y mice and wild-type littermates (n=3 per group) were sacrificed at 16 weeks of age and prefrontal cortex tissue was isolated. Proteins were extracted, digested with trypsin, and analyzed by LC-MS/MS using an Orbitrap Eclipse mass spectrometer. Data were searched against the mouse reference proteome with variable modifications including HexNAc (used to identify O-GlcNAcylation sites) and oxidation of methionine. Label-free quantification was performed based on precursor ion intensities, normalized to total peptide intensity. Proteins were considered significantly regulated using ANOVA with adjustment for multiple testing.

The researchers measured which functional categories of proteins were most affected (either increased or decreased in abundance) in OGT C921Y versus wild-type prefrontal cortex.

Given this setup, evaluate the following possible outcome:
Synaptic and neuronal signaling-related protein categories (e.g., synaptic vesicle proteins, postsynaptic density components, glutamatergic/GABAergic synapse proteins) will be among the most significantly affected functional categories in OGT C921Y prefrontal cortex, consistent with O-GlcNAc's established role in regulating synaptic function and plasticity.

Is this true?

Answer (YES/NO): NO